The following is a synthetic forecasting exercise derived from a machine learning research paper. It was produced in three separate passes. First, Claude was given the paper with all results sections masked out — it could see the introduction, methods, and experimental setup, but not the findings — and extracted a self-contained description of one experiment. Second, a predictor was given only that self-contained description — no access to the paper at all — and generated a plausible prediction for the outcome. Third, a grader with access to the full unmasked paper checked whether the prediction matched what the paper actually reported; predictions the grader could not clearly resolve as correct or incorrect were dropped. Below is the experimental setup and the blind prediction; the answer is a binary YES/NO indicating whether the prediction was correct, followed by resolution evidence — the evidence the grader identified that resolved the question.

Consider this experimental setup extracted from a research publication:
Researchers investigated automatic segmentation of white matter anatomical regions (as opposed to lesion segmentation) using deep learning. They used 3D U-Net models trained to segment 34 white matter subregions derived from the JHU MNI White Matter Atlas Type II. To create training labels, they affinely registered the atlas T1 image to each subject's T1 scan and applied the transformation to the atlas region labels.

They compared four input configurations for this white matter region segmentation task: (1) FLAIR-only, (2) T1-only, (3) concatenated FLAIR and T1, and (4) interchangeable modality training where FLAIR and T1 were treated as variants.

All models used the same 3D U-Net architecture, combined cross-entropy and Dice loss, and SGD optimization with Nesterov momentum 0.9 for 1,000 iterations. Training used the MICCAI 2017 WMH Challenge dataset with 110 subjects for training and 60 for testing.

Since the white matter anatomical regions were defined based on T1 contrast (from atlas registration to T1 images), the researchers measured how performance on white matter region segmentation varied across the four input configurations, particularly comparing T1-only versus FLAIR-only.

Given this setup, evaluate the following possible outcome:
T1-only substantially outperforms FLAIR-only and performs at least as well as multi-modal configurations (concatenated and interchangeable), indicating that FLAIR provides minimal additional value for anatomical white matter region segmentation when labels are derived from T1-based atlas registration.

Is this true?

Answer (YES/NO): NO